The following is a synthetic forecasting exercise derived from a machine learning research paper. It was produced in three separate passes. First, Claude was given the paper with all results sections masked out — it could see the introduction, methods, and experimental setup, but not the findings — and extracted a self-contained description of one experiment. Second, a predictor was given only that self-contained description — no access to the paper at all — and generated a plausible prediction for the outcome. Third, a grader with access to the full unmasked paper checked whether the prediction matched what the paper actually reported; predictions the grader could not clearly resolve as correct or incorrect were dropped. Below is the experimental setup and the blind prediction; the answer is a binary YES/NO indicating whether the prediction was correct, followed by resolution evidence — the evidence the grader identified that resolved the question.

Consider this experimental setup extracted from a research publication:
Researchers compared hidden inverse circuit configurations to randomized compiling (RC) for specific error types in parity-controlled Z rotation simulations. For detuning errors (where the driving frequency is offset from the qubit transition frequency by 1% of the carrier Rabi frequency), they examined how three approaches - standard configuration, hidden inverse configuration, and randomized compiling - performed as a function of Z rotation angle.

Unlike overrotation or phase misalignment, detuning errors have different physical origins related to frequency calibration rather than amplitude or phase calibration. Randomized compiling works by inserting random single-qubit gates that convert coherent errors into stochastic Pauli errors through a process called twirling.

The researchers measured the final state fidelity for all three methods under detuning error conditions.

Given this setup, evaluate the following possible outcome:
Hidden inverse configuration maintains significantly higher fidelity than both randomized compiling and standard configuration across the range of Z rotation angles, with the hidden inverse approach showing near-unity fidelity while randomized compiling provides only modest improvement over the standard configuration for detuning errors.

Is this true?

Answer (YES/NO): NO